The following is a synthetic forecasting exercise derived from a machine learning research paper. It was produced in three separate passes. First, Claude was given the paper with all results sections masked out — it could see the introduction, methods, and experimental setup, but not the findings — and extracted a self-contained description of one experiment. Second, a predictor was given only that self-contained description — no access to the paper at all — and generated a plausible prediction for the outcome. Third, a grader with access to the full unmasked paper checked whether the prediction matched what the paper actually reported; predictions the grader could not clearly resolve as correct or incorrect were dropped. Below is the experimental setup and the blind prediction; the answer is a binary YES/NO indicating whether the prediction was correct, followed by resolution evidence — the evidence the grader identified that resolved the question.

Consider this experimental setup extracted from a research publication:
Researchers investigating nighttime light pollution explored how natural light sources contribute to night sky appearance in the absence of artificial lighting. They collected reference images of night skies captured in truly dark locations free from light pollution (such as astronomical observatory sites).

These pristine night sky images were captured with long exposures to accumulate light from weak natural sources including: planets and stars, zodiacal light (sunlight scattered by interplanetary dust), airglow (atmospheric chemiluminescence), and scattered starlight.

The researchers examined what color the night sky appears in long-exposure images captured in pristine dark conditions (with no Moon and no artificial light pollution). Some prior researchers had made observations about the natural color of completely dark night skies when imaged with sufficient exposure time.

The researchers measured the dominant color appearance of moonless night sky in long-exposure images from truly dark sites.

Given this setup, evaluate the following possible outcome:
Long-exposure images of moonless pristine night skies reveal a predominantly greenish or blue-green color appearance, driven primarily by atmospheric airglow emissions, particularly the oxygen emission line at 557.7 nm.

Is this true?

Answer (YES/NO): NO